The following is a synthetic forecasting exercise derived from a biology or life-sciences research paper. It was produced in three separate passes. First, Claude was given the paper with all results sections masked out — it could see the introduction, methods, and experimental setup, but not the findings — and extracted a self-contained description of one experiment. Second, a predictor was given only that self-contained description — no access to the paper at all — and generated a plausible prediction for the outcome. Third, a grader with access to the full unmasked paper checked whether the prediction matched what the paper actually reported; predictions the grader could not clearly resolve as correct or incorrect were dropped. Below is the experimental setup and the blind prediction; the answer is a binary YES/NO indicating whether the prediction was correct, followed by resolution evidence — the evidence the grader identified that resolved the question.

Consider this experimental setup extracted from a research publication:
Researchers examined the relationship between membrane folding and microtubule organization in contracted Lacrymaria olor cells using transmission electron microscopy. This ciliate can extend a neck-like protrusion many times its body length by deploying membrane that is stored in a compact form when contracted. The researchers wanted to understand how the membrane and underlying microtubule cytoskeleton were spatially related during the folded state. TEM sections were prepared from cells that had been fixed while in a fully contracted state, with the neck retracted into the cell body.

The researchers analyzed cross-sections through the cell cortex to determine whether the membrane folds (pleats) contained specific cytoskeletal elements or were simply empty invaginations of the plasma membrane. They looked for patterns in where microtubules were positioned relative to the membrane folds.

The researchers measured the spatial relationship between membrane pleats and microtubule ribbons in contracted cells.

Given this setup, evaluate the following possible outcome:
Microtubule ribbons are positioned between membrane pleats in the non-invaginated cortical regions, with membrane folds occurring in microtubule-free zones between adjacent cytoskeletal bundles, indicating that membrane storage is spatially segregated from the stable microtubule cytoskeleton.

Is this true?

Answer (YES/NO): NO